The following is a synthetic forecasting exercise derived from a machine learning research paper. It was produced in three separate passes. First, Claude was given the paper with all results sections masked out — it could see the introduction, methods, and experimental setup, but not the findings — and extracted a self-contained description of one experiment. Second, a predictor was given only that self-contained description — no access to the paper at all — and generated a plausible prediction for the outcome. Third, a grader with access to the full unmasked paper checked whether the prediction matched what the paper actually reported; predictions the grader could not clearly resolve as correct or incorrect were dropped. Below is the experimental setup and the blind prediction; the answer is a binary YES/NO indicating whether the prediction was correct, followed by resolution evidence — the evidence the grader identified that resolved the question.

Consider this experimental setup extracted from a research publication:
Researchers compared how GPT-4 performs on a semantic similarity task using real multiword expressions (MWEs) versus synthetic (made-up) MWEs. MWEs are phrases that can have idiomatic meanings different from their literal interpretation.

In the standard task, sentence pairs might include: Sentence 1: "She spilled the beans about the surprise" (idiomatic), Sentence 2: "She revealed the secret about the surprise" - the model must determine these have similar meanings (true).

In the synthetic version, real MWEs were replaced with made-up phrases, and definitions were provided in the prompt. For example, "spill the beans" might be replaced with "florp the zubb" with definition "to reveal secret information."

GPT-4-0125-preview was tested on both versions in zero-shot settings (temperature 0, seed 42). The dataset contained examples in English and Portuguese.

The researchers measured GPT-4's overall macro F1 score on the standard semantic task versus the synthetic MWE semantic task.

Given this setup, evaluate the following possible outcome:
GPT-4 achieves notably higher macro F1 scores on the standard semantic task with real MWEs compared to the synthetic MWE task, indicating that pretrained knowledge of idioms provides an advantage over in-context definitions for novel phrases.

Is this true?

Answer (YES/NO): YES